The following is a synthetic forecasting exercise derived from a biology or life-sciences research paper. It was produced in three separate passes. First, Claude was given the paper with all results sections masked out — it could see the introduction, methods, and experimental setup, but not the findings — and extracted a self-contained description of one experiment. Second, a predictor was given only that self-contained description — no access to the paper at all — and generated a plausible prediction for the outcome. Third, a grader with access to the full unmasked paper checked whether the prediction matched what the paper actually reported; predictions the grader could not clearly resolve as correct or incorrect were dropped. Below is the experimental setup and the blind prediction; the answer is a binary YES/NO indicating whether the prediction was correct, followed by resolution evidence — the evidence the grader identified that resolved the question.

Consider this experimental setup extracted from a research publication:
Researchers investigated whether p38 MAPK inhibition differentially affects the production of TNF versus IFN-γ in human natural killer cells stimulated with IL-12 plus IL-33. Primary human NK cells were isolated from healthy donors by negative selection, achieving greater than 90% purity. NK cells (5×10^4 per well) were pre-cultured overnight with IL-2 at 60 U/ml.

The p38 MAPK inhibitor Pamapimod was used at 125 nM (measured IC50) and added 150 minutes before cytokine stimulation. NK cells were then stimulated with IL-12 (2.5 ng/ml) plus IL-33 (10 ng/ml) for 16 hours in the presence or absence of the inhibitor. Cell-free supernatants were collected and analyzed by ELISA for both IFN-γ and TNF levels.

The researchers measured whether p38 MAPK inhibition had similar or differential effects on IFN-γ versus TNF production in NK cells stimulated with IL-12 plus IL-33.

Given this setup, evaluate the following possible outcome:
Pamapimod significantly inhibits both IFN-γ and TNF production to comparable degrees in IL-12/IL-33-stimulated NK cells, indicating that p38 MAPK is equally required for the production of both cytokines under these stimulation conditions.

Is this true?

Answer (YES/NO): YES